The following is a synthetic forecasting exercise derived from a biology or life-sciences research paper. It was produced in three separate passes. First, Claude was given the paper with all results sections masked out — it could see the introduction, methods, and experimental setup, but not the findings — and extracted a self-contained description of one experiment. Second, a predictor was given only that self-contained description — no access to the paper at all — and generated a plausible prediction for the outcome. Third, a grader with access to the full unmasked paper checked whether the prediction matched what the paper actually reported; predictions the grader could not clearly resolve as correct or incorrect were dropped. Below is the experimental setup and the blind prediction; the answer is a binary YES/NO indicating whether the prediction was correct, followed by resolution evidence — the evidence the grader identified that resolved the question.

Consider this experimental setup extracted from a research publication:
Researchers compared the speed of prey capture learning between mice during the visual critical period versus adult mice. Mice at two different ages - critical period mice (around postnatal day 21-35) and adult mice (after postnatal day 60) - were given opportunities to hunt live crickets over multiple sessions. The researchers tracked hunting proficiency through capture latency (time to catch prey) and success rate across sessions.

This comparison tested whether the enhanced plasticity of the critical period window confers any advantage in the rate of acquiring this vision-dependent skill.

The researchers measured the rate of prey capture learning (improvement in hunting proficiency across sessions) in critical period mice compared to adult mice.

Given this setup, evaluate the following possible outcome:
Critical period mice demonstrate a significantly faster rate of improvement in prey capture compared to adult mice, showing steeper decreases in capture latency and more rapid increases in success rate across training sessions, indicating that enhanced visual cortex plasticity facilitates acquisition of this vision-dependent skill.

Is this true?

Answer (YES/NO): NO